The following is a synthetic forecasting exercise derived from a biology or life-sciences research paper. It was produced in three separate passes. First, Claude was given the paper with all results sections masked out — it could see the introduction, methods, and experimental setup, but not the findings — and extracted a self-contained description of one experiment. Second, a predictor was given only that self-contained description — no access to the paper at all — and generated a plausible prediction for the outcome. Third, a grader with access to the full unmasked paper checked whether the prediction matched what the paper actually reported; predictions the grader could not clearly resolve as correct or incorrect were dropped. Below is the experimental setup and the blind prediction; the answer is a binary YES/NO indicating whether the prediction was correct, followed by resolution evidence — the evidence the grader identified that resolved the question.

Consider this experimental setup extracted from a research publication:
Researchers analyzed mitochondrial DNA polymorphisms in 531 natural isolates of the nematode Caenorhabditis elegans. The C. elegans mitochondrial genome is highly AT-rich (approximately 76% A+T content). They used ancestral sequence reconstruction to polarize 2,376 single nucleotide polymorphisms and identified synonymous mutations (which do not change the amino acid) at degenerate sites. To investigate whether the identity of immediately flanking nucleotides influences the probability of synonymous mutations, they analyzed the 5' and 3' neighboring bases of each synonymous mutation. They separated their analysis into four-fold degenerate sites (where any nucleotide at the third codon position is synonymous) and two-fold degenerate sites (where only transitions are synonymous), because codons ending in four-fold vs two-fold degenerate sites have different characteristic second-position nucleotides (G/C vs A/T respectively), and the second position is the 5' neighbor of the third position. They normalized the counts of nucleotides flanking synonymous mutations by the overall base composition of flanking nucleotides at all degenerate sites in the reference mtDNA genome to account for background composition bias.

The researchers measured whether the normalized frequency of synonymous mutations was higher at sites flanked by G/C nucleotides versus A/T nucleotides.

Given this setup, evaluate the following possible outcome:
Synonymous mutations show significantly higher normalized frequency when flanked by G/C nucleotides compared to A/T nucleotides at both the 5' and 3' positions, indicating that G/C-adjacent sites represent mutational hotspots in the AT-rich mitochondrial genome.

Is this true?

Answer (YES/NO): YES